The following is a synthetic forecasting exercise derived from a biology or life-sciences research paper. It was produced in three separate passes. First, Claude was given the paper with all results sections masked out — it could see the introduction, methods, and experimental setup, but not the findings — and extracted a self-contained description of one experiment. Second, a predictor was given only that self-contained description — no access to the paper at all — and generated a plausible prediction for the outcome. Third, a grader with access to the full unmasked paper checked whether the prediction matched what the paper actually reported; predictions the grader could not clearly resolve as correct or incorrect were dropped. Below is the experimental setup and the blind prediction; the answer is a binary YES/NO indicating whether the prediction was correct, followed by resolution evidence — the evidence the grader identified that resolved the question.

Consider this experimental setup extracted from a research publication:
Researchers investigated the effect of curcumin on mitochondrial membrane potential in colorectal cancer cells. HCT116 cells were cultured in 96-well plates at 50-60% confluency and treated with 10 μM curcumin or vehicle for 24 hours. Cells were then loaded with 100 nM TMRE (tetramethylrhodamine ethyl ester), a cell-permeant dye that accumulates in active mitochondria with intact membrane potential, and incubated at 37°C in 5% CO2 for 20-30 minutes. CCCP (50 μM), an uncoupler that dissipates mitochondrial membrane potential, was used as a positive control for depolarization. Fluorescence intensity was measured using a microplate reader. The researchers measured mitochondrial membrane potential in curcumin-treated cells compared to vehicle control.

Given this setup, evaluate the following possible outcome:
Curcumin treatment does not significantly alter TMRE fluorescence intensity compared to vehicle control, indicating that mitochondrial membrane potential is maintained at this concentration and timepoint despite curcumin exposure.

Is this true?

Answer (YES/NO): NO